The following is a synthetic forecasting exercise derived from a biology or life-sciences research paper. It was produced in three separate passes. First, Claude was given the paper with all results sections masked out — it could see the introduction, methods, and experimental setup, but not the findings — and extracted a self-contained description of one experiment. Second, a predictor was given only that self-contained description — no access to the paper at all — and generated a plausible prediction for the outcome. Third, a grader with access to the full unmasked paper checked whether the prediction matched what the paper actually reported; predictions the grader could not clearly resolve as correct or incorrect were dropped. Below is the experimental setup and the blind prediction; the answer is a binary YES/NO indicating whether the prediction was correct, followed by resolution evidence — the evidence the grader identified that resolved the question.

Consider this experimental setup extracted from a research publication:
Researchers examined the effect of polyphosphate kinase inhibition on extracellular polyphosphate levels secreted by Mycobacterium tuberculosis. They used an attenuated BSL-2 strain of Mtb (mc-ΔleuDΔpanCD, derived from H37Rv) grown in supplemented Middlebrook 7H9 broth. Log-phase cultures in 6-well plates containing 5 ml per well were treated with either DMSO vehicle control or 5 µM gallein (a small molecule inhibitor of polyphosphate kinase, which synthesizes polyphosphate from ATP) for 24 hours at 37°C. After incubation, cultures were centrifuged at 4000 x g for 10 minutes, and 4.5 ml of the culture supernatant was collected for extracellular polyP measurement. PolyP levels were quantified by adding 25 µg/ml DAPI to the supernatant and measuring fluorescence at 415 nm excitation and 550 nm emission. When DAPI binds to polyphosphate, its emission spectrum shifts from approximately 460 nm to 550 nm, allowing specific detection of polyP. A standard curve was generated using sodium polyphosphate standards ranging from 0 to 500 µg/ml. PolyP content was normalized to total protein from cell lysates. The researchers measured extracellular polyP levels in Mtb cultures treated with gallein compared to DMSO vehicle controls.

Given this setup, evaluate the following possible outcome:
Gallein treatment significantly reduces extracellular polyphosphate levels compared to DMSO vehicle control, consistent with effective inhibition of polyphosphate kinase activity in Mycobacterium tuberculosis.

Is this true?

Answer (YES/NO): YES